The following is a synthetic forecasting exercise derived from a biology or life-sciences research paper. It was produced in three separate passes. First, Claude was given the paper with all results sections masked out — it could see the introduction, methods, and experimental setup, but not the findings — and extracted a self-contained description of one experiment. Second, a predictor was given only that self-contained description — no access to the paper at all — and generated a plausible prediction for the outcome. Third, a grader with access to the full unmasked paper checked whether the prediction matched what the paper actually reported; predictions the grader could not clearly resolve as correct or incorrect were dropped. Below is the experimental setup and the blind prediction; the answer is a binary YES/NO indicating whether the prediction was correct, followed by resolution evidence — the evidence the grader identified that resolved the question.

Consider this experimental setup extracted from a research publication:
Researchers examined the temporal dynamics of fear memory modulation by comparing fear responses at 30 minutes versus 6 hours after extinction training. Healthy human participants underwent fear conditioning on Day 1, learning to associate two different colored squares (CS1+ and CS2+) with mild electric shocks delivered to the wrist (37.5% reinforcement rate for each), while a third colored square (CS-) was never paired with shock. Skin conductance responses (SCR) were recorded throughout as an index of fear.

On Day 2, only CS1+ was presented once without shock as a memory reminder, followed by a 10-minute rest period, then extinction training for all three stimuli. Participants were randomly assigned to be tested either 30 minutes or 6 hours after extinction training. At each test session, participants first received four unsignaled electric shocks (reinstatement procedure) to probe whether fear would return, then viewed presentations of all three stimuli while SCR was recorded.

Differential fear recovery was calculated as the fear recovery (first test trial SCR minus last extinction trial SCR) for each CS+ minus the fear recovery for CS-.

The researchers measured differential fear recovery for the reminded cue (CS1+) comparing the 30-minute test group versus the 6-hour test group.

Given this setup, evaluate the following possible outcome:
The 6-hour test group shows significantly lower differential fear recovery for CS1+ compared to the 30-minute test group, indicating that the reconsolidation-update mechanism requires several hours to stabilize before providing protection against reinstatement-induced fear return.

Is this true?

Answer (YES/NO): NO